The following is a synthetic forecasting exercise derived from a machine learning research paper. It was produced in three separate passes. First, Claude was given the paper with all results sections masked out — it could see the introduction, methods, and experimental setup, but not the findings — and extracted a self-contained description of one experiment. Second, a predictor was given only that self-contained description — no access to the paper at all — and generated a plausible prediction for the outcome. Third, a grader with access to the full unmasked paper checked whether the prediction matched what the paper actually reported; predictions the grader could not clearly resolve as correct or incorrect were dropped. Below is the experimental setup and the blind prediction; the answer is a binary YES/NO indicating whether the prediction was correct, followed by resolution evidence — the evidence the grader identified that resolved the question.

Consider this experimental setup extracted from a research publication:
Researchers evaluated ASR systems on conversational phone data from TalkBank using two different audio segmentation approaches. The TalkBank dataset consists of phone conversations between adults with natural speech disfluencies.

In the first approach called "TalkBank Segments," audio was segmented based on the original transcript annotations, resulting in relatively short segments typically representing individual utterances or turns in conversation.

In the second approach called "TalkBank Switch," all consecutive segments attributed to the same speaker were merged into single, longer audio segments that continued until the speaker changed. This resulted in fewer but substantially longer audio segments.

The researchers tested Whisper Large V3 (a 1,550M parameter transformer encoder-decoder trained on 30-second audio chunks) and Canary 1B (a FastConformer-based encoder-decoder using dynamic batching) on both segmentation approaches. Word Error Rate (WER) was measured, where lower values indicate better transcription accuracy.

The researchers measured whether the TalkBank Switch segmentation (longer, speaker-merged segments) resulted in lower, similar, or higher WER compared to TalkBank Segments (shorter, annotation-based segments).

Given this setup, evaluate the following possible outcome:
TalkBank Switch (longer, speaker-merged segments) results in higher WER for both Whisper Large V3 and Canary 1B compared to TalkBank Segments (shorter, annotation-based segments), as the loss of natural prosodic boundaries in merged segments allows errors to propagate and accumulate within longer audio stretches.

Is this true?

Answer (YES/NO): YES